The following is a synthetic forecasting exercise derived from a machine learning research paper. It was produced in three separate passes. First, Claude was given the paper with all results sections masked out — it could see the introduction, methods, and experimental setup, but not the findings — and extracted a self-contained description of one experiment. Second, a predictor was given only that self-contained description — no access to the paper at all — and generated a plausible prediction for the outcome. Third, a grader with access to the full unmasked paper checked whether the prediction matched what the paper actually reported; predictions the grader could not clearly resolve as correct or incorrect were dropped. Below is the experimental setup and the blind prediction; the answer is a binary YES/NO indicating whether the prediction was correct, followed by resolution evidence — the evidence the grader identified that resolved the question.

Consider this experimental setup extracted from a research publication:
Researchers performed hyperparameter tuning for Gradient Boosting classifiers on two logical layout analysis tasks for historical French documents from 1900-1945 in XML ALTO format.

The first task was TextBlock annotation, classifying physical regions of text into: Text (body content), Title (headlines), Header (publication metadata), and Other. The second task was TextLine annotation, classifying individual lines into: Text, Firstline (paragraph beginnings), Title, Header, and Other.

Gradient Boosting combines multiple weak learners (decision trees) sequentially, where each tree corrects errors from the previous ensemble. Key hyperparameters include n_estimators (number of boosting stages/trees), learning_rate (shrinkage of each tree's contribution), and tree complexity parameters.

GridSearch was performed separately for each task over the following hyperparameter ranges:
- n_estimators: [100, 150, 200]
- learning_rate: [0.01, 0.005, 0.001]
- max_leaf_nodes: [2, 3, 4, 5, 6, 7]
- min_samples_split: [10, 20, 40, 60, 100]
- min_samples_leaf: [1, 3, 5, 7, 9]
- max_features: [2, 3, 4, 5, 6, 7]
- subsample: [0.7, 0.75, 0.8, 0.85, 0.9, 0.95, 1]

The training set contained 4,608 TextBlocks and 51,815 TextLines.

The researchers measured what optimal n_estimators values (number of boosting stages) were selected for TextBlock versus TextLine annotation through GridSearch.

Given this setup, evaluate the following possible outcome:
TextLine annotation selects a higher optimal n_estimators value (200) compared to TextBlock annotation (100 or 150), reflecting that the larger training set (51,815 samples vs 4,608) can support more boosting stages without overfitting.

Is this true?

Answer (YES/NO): NO